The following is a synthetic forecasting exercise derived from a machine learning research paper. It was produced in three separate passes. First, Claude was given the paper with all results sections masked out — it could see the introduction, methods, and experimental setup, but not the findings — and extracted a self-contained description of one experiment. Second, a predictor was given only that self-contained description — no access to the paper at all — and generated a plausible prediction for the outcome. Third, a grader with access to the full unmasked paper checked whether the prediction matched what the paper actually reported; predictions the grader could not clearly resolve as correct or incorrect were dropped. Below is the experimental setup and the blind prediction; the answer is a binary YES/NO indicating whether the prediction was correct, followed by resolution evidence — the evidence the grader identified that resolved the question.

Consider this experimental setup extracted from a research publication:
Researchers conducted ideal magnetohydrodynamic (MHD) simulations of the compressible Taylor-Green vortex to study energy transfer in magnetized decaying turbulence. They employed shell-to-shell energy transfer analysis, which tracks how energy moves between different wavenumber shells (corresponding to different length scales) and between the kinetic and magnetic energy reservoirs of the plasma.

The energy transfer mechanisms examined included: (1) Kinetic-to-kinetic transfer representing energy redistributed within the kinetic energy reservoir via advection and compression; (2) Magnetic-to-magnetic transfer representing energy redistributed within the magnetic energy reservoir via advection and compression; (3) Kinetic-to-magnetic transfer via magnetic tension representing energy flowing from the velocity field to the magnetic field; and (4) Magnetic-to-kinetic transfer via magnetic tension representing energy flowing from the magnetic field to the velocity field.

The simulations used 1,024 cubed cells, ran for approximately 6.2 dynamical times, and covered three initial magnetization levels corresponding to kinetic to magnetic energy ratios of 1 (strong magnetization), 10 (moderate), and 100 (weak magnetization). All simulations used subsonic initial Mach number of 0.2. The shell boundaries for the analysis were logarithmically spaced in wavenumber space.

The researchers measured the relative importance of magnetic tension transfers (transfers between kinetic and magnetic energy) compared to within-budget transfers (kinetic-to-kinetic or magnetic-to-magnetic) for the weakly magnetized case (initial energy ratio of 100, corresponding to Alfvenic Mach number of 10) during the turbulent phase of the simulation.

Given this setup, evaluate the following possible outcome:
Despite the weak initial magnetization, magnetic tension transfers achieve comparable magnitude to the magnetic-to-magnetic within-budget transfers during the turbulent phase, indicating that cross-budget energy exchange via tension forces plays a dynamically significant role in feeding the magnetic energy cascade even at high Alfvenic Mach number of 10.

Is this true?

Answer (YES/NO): YES